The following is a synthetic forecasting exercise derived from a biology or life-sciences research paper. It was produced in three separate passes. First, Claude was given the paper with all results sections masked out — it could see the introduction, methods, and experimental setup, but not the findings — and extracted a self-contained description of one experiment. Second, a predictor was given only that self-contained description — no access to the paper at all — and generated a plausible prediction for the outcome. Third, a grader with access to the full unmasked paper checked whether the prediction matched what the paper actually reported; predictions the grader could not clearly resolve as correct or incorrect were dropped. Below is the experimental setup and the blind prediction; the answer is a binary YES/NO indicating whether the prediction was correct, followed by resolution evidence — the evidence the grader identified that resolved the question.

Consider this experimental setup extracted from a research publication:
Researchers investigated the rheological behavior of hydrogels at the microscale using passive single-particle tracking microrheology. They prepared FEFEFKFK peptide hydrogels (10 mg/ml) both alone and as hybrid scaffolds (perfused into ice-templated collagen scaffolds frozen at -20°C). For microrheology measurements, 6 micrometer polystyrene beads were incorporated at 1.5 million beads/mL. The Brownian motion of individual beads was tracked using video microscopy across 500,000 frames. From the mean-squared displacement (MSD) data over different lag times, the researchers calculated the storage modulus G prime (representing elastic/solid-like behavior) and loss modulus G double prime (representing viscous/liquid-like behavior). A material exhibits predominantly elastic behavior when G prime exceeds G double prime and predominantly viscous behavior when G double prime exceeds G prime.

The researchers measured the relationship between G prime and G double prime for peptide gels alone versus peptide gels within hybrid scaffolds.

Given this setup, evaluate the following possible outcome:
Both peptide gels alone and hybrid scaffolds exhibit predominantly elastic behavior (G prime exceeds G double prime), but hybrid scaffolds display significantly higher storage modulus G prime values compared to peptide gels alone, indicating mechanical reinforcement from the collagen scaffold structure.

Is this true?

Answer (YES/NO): NO